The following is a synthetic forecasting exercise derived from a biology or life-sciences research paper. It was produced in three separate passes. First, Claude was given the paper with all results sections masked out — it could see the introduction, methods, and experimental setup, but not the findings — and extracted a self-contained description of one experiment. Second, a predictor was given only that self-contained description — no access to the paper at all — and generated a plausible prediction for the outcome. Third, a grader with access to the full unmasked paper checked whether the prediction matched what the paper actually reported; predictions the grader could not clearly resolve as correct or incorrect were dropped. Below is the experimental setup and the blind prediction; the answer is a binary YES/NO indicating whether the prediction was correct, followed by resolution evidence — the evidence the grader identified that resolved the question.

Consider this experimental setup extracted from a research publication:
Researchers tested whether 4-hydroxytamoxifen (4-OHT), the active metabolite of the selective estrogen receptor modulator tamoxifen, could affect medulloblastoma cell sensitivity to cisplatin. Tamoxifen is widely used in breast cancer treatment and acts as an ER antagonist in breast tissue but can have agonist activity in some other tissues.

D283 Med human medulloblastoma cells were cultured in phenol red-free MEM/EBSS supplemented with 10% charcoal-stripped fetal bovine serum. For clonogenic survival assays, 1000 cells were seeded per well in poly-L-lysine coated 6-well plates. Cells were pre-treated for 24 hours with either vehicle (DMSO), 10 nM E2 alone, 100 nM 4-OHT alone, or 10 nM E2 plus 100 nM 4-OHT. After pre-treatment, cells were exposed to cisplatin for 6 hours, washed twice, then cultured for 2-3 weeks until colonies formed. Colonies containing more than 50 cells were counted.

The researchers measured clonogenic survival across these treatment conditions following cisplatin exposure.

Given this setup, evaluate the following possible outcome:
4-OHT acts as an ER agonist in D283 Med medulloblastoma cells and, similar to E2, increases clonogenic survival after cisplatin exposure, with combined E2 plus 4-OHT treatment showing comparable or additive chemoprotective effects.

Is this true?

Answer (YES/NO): NO